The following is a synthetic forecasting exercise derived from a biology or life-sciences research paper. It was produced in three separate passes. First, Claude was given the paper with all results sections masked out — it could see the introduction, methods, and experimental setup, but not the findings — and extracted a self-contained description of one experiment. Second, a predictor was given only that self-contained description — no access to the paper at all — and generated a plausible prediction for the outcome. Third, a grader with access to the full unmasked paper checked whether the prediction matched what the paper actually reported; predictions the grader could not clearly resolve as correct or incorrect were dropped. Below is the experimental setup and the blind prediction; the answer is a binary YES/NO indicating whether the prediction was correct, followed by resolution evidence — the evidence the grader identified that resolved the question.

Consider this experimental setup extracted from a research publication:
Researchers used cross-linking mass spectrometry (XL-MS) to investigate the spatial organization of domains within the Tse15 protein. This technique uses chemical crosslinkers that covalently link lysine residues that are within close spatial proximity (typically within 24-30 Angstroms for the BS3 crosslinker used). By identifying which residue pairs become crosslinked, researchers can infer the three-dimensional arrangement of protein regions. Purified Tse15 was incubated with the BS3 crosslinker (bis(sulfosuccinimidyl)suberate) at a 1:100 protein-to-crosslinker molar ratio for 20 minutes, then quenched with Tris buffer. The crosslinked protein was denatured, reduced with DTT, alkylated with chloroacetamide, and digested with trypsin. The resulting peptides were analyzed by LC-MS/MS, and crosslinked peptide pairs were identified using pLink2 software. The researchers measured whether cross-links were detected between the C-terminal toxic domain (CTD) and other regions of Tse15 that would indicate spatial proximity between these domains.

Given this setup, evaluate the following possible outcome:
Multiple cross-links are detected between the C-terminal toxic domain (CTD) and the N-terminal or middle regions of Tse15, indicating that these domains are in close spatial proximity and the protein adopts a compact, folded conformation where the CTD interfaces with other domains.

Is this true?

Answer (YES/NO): NO